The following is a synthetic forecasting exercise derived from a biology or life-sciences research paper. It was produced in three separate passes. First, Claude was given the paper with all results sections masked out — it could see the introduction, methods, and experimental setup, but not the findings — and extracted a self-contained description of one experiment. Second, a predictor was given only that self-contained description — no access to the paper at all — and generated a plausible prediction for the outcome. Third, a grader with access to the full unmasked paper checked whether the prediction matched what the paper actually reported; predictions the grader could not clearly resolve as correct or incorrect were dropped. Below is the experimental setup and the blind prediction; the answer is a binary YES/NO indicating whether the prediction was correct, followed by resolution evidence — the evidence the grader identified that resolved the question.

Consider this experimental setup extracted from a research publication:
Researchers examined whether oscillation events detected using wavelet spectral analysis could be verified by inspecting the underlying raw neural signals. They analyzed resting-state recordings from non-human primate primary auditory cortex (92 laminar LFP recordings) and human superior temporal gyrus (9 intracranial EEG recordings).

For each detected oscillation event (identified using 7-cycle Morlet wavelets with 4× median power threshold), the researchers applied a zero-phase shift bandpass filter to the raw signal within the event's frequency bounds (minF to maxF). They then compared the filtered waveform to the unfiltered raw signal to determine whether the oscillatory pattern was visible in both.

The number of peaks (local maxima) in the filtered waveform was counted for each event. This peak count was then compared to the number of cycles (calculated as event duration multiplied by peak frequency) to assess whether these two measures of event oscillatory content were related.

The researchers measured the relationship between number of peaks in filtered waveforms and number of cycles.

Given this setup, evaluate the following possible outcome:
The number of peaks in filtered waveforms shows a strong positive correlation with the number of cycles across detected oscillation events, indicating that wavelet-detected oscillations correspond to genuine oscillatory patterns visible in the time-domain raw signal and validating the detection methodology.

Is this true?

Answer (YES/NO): YES